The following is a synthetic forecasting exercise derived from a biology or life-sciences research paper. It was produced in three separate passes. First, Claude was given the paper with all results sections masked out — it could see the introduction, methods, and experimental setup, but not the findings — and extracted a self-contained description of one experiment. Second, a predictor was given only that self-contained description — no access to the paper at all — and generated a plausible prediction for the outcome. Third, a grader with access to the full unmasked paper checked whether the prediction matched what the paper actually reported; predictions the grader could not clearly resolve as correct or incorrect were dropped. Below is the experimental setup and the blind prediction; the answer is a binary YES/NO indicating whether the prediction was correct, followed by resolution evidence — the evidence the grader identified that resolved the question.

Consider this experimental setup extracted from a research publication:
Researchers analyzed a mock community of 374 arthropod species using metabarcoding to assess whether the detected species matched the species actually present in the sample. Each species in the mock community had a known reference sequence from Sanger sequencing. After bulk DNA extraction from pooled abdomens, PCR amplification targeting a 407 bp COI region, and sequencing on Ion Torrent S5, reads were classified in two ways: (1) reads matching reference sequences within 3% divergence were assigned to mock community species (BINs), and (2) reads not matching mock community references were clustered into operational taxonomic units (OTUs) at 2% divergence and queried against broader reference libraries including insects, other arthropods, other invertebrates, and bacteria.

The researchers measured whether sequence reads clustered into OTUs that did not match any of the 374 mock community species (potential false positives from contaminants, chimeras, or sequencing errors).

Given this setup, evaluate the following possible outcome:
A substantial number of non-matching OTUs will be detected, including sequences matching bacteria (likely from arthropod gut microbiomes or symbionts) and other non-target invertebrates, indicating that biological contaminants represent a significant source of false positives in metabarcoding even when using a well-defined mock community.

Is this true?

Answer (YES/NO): NO